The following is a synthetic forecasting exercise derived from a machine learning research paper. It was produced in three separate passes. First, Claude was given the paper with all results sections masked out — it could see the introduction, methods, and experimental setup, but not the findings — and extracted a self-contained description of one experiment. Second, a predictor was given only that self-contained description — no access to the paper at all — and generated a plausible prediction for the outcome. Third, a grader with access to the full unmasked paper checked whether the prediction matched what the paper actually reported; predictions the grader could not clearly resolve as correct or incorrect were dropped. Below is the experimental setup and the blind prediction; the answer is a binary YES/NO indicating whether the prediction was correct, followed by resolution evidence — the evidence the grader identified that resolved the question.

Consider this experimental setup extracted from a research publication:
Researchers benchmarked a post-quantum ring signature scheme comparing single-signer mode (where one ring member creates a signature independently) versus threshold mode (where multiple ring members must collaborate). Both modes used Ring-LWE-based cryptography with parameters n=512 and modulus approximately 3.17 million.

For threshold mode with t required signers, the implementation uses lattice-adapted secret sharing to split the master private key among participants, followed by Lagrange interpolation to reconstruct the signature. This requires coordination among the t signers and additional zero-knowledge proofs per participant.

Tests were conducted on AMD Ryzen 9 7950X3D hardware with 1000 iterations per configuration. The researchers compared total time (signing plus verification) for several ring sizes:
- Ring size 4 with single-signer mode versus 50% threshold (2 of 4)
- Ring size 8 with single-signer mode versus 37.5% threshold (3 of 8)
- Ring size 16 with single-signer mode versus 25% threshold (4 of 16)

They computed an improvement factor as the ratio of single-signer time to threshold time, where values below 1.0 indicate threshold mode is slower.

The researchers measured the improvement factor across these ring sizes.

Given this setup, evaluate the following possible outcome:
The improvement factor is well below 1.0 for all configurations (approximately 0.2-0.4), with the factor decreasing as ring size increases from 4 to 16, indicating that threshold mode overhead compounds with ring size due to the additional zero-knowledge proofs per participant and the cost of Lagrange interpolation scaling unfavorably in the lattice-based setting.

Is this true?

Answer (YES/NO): NO